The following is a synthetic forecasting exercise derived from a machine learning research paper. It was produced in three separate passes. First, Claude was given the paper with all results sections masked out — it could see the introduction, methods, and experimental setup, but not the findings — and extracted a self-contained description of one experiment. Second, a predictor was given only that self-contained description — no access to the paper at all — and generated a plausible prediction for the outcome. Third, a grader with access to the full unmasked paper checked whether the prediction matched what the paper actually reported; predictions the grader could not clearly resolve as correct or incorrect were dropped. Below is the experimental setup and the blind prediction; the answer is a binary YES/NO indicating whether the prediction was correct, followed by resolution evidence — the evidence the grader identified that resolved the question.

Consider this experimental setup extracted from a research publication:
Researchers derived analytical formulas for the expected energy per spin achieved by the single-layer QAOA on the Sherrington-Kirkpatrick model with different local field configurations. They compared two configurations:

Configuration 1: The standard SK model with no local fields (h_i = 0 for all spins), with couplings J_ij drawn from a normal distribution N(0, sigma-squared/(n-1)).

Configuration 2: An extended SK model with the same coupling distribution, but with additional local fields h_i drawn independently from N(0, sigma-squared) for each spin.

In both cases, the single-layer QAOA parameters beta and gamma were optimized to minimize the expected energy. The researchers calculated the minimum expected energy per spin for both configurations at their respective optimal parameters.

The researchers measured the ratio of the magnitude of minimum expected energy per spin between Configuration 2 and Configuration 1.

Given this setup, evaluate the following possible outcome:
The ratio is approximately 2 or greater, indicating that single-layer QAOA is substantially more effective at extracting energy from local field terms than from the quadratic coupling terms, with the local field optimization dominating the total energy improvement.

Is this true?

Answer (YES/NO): NO